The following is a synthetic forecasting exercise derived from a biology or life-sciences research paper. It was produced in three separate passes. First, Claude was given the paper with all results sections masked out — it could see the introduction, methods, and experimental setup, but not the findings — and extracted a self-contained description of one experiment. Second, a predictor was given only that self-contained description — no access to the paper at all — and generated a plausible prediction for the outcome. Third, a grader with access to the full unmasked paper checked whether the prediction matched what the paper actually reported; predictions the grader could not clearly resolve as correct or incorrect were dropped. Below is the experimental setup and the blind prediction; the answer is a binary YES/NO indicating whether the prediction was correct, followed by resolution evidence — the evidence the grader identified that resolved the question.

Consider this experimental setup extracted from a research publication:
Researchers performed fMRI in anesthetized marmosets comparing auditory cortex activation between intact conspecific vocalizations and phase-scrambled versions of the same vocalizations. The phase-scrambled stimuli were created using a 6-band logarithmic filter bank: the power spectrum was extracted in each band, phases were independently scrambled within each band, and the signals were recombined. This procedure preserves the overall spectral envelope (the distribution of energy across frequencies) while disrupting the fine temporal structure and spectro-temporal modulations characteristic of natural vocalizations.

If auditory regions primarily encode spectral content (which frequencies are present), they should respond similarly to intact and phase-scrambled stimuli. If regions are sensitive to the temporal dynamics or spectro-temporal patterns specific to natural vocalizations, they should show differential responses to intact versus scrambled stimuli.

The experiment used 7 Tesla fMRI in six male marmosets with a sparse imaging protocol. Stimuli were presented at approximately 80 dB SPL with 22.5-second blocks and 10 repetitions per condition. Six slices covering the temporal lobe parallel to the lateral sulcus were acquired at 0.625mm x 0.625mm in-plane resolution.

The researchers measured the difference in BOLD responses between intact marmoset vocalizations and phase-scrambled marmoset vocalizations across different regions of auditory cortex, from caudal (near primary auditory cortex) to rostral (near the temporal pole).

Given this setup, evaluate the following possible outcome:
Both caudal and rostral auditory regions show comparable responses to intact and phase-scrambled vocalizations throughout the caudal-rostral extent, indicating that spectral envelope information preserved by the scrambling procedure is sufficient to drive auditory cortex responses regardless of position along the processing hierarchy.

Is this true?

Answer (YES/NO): NO